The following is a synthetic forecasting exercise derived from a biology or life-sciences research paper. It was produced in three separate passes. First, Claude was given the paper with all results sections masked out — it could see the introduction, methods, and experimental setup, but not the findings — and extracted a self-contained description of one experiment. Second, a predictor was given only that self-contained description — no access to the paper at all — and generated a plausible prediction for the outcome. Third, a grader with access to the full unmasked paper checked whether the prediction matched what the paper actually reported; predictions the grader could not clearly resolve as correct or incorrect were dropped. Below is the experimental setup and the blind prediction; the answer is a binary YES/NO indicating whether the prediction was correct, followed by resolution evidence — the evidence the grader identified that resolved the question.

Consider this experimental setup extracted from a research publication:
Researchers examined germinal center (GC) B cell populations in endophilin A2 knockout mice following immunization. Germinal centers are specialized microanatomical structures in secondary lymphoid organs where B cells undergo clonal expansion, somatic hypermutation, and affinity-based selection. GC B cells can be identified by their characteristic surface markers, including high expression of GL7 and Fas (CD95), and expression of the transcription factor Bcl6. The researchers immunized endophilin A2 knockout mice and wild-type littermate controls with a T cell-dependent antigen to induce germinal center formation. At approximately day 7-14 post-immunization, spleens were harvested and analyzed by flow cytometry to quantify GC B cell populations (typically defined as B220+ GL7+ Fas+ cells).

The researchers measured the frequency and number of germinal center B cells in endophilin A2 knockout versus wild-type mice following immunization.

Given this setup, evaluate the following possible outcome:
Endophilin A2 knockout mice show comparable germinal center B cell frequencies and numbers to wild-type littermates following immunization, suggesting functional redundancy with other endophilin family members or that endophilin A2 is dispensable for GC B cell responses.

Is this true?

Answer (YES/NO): NO